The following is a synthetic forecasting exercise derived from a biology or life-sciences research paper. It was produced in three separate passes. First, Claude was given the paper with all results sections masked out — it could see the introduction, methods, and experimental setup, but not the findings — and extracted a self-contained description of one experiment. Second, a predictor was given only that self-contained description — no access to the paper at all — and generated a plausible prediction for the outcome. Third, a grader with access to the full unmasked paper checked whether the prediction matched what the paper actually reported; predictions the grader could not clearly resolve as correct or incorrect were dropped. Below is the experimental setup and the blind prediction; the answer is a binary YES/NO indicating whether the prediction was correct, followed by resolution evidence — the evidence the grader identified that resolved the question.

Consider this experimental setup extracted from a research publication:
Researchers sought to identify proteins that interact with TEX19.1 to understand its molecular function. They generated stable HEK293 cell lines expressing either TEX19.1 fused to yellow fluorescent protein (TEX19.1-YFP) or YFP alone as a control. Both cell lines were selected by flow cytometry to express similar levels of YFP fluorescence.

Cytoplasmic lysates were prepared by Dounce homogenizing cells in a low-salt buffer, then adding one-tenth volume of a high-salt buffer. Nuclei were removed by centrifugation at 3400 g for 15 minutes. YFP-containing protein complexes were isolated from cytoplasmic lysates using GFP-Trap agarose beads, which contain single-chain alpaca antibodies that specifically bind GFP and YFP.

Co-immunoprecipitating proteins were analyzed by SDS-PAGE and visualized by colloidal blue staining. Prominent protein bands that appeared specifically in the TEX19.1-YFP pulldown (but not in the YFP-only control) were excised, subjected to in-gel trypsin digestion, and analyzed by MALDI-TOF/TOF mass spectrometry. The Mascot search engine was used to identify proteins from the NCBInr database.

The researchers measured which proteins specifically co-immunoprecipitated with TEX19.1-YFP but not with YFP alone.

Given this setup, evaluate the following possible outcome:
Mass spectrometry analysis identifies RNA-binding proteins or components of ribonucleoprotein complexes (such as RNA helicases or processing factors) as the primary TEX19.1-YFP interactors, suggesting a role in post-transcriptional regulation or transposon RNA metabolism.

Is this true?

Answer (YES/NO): NO